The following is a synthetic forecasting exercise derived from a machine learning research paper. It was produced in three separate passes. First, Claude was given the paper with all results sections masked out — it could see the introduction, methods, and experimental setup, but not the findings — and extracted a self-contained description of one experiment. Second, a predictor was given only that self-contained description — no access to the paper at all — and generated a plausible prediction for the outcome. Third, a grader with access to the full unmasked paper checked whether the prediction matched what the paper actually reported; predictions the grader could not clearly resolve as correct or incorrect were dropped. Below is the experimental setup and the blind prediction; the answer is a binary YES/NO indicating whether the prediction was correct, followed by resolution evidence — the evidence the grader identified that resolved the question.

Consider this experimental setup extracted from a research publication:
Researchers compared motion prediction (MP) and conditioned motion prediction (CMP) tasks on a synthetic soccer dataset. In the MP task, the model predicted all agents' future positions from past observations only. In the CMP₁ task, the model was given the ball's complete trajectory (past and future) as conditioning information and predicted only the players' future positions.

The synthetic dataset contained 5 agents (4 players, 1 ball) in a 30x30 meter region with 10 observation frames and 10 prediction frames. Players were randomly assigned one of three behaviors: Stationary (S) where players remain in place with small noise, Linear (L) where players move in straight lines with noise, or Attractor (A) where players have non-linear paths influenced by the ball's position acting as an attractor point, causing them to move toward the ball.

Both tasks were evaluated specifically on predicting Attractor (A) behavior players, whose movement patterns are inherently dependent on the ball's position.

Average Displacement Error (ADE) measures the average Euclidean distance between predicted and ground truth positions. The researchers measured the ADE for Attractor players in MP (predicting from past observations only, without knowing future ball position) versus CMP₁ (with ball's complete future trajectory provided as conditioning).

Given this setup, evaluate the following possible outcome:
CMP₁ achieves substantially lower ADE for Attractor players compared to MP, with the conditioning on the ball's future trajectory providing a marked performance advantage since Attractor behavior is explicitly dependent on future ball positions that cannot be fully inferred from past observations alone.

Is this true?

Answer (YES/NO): YES